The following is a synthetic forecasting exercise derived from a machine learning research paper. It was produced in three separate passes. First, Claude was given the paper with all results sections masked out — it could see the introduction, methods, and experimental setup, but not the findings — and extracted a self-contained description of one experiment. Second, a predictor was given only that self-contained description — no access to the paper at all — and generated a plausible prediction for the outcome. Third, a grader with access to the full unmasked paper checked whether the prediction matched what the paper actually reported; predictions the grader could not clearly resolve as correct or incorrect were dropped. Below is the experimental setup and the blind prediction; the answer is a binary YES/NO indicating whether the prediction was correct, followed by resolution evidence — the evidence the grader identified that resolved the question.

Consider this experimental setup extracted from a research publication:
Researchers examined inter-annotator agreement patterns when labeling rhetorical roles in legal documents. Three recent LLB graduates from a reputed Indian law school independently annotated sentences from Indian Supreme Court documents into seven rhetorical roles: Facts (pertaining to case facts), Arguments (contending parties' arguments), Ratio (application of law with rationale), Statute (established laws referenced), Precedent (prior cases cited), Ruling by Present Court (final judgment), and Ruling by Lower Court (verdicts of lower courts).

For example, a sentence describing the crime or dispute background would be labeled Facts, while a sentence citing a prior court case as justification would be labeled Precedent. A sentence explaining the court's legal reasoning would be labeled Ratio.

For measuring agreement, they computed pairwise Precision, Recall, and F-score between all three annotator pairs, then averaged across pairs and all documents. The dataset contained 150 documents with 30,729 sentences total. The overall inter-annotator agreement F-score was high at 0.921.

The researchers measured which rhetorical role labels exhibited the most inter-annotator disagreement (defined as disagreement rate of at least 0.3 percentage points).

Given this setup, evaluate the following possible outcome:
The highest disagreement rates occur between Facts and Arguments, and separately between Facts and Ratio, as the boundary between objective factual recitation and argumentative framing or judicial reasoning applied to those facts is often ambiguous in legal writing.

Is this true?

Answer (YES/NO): NO